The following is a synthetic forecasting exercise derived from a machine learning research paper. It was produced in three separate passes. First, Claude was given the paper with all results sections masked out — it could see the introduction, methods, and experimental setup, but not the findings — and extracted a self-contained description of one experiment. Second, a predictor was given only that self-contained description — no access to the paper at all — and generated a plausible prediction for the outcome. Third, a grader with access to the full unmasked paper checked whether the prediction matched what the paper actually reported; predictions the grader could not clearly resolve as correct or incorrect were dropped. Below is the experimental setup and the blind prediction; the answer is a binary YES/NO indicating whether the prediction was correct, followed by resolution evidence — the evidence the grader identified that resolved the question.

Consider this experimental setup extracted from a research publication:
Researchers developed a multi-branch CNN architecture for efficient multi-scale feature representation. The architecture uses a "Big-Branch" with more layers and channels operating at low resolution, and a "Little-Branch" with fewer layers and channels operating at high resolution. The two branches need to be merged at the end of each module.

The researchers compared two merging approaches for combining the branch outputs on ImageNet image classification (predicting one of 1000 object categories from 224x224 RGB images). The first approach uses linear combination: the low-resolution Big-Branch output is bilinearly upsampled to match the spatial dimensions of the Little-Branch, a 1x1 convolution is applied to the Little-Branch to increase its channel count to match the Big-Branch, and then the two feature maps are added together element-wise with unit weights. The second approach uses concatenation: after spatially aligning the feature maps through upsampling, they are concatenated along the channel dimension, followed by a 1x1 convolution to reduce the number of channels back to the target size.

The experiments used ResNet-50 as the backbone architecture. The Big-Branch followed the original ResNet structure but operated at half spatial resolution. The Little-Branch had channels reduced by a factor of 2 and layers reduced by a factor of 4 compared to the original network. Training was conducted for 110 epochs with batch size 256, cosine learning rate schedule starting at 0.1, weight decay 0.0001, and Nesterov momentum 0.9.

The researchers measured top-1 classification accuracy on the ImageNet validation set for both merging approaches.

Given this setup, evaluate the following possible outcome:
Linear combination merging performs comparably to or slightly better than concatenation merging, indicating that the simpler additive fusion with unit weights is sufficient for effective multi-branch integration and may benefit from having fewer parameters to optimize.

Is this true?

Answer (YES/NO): NO